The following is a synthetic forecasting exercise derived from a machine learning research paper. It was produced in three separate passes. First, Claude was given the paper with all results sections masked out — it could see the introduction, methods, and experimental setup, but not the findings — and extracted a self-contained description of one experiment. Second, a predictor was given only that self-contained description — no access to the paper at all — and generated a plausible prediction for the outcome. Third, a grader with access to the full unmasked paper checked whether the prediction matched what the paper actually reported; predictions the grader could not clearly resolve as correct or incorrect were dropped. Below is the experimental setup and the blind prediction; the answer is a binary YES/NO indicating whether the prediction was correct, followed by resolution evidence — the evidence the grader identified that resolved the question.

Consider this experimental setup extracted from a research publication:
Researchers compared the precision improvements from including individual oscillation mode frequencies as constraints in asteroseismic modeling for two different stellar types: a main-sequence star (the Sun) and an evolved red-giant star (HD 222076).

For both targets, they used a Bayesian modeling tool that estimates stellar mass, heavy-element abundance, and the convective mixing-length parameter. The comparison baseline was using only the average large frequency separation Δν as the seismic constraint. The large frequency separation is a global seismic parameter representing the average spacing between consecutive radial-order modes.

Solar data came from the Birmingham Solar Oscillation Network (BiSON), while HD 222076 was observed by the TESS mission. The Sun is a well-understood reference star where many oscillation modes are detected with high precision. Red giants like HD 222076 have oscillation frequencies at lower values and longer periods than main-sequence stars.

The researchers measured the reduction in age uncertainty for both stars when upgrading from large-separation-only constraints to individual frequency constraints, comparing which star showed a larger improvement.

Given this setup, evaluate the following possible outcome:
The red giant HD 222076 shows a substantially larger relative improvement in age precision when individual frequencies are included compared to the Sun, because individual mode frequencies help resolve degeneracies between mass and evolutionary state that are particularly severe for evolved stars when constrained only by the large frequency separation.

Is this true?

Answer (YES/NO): NO